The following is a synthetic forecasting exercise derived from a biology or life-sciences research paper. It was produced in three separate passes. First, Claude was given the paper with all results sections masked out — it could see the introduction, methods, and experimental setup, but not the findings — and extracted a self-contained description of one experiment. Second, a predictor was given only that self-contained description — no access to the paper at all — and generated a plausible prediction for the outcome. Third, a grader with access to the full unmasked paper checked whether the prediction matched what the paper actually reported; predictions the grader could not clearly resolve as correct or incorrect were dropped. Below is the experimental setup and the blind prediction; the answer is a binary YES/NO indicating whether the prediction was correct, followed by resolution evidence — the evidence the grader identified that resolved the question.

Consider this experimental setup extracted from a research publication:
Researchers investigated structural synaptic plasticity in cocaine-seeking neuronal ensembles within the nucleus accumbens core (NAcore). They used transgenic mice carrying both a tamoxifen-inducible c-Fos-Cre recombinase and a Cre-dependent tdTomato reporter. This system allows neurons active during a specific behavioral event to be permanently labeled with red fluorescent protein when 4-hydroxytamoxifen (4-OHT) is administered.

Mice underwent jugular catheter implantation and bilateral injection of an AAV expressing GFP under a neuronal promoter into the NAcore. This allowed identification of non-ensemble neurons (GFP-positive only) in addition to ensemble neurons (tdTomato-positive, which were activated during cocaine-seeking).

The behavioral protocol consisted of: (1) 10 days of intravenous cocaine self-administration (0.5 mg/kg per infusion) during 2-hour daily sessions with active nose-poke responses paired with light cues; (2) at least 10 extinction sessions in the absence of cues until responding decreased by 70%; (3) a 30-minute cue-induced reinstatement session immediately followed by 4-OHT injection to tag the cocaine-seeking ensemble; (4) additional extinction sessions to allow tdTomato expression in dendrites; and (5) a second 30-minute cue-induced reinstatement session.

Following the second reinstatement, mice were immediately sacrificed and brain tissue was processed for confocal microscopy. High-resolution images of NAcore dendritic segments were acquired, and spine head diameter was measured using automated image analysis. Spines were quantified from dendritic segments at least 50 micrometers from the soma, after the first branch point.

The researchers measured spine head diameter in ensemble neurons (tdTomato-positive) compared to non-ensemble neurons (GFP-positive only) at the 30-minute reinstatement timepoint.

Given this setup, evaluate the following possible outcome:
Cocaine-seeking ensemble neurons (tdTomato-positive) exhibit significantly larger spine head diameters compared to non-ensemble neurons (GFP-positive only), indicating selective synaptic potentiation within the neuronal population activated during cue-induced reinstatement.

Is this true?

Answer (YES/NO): YES